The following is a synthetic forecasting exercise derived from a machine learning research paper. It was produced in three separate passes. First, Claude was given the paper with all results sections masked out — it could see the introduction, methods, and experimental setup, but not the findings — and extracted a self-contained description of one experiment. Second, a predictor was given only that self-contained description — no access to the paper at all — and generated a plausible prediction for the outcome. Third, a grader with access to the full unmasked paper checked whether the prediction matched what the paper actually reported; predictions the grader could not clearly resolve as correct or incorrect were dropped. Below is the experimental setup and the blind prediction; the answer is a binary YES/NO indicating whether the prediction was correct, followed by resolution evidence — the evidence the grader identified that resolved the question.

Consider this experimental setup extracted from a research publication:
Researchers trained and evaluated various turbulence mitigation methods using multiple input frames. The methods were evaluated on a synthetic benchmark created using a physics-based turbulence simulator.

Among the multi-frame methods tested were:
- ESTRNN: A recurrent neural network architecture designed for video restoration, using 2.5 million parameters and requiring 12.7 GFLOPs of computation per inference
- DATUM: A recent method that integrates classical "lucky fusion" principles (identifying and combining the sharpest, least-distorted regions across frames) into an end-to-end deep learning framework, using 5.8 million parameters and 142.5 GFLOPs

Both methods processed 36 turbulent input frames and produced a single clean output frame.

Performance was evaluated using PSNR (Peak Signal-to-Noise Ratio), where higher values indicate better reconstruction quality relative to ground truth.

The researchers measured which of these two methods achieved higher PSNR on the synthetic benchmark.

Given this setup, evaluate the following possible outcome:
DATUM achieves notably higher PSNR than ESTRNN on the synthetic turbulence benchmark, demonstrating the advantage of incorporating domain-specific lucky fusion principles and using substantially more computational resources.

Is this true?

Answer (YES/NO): YES